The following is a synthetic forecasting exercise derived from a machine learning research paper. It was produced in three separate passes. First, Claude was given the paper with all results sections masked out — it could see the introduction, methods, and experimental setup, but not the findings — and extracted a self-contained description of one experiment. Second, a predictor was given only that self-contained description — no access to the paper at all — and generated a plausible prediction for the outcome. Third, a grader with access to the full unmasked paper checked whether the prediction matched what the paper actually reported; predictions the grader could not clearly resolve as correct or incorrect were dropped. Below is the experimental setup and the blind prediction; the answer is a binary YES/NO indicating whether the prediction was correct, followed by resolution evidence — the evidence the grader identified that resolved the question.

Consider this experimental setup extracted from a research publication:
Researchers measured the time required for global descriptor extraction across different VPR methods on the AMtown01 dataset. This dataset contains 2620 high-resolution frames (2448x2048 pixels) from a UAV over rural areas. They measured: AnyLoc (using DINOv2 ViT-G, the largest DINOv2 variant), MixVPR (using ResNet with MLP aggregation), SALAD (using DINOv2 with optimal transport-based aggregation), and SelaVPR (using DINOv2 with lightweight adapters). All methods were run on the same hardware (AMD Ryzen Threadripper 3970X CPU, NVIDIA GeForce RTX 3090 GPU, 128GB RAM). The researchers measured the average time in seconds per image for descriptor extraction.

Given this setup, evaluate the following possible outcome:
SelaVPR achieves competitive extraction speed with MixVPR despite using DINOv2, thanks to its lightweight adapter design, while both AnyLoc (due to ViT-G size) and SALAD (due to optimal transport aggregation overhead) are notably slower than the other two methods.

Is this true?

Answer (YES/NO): NO